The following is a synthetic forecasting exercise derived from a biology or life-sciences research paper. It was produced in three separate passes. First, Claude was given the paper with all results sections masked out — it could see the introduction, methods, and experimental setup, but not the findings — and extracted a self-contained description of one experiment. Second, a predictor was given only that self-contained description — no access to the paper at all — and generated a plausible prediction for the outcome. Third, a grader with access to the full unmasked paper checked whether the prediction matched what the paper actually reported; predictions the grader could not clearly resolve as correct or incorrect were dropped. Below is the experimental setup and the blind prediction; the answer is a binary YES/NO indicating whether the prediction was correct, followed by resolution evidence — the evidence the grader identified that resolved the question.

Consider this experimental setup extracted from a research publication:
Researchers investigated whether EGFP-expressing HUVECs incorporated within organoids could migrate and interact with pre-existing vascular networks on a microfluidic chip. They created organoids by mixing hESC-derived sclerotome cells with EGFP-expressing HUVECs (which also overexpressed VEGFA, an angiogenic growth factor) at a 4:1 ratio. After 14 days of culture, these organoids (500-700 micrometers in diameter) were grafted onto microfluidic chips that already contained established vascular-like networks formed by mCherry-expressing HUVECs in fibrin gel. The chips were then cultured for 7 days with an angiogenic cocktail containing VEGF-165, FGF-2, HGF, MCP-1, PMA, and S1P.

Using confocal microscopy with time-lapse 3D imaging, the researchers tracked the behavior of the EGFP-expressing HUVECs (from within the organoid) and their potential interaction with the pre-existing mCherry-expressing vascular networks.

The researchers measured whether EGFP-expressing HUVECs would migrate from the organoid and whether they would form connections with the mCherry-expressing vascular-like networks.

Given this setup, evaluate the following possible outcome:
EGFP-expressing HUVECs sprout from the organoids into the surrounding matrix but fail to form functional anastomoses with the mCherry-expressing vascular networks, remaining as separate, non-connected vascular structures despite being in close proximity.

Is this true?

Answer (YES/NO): NO